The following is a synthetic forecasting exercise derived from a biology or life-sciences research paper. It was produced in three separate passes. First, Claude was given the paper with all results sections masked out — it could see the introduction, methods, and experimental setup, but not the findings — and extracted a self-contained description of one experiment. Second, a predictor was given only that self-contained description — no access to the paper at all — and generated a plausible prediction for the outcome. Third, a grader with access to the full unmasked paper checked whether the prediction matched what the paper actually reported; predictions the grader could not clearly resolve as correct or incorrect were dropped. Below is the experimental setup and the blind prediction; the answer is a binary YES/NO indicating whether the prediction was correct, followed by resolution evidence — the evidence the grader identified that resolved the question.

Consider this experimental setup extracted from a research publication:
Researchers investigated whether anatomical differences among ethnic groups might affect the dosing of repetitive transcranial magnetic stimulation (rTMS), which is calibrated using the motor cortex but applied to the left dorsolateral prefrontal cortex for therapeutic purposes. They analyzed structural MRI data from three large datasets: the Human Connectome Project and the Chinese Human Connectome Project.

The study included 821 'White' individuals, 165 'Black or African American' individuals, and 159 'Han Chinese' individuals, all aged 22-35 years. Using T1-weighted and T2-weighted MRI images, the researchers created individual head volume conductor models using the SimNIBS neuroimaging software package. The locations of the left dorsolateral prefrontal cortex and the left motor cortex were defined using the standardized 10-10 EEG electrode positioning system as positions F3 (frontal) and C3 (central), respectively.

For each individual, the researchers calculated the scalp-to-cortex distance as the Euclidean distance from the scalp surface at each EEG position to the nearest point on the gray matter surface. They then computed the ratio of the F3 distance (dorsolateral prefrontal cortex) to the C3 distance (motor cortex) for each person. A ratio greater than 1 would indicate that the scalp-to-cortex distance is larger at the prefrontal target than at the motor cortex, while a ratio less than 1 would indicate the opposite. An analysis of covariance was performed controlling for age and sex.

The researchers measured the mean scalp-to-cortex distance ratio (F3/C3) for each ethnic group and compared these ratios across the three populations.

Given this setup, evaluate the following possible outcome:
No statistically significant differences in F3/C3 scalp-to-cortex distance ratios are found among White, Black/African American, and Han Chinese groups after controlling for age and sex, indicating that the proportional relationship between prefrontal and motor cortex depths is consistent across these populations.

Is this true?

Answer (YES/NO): NO